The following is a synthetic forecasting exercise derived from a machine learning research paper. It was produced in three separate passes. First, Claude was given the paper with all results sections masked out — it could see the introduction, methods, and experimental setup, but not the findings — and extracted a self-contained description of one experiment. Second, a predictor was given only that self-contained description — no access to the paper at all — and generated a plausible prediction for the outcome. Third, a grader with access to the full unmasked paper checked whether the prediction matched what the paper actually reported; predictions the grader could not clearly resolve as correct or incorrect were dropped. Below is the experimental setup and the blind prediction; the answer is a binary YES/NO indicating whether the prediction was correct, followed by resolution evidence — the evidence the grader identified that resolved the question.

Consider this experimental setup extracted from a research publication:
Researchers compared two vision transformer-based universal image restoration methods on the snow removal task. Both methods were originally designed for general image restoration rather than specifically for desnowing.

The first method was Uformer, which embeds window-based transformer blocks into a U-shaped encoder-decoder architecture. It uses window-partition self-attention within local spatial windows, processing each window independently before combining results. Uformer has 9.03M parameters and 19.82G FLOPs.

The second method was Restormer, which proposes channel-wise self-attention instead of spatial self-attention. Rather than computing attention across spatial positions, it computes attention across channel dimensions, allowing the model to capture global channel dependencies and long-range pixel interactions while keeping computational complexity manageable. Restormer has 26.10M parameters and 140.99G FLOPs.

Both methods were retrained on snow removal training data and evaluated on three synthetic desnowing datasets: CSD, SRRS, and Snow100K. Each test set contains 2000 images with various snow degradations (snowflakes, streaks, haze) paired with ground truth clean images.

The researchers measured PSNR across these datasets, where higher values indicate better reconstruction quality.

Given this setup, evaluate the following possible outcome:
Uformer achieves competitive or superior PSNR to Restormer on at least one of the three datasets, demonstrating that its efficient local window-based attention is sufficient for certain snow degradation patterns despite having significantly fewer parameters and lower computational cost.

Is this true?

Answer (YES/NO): NO